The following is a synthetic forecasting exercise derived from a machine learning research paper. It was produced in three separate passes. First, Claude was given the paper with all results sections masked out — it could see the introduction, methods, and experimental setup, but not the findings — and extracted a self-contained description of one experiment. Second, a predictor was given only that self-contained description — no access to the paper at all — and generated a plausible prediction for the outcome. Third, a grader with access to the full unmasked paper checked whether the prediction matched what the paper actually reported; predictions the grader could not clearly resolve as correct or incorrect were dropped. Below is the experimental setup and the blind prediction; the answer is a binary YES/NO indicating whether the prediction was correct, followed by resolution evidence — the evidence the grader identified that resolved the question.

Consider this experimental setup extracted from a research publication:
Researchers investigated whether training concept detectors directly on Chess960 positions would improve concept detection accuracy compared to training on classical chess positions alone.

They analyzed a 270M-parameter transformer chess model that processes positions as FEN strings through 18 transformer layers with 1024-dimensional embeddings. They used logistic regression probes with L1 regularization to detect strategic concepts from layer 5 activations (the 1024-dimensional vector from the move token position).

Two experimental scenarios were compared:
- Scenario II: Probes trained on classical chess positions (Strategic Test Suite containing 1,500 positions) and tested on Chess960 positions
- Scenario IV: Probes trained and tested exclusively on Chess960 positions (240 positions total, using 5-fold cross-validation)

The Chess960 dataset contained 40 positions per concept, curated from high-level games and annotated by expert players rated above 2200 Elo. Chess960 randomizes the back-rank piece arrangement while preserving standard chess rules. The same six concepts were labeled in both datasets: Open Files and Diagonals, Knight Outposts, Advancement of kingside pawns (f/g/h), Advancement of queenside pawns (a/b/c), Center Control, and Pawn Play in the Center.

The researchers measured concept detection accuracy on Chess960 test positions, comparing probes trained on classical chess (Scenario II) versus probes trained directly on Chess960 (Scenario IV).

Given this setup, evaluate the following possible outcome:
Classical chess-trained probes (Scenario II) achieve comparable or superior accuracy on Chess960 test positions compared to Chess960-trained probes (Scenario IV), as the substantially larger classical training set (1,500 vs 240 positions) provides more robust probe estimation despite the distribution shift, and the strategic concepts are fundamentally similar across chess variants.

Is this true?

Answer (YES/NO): YES